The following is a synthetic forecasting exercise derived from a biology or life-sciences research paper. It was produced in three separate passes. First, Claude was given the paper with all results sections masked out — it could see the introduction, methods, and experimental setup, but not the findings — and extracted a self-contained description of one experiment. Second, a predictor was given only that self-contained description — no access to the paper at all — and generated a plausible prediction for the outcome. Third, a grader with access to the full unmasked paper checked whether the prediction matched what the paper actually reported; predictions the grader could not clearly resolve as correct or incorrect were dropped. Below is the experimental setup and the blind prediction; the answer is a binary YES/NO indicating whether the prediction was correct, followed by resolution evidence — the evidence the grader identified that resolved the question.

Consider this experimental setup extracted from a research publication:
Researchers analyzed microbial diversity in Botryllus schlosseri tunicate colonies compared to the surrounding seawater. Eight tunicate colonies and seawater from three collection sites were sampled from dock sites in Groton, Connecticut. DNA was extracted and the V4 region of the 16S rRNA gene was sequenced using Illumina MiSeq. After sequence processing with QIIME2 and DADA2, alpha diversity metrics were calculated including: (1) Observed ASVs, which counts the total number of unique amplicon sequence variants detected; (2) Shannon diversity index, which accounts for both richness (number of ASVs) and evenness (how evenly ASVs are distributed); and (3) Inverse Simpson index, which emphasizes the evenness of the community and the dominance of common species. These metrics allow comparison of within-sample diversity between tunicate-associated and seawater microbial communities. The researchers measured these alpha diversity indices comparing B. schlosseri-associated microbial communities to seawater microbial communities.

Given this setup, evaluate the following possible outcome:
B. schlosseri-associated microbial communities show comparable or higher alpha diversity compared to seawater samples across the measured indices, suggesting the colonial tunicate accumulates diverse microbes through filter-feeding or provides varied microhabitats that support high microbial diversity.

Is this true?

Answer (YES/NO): YES